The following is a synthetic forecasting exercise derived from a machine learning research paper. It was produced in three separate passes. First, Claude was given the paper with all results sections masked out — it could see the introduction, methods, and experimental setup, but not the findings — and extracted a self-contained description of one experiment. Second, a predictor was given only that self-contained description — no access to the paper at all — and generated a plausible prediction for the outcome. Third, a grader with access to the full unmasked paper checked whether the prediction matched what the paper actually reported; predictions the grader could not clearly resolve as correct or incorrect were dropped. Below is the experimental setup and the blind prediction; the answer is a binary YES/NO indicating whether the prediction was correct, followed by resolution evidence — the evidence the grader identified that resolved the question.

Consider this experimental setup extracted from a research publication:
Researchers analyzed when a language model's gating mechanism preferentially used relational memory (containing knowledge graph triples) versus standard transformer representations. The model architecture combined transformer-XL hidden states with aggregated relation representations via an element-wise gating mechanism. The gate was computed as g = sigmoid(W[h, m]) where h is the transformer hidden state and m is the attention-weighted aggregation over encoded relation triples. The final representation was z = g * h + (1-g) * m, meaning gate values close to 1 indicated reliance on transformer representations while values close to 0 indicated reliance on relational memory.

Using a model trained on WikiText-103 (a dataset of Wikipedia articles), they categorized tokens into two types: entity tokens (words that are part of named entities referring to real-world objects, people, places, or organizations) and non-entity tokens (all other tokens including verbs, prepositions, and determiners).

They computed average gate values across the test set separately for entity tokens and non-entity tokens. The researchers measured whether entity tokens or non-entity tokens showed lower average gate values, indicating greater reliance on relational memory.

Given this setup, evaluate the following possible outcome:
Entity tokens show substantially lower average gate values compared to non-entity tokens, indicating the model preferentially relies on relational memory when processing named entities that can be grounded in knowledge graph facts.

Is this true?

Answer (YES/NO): YES